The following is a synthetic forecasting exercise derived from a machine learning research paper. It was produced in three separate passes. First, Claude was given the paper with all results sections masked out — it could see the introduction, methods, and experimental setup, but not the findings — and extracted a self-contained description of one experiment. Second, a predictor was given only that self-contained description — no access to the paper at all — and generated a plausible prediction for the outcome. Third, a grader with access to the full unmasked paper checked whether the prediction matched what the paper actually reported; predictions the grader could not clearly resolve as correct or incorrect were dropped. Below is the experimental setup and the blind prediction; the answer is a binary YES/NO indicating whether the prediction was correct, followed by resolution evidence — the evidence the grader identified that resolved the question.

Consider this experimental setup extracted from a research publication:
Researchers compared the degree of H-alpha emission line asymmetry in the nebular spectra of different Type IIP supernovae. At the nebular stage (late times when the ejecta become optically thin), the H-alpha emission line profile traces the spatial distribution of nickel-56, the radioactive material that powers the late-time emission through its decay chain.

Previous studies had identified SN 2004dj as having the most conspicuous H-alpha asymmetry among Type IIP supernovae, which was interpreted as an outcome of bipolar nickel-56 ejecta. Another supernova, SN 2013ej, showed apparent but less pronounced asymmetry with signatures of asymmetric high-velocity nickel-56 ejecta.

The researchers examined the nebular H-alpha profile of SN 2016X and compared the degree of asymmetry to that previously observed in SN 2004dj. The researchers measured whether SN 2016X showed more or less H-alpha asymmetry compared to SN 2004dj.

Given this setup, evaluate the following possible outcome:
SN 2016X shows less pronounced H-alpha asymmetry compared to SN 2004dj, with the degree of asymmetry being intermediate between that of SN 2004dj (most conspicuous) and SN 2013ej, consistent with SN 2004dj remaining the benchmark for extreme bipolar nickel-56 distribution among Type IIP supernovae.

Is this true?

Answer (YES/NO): NO